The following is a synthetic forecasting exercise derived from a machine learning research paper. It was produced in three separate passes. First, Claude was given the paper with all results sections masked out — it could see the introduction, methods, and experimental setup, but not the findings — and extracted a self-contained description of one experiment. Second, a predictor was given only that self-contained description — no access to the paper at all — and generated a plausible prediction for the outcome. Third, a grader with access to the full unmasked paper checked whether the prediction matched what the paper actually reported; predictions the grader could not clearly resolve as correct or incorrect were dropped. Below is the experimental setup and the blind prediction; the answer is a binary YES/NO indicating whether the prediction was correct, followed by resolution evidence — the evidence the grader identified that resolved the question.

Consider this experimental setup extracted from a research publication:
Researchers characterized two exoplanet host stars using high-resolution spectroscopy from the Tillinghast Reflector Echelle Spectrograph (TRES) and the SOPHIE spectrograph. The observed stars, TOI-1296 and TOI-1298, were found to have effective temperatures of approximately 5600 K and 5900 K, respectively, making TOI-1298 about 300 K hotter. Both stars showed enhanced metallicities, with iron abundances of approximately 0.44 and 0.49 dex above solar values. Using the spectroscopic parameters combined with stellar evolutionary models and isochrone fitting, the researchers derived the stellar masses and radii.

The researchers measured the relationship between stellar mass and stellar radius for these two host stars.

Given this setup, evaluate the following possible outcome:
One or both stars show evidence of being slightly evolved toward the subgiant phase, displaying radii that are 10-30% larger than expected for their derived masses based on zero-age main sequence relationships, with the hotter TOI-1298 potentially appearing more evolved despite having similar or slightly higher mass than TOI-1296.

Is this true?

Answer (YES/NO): NO